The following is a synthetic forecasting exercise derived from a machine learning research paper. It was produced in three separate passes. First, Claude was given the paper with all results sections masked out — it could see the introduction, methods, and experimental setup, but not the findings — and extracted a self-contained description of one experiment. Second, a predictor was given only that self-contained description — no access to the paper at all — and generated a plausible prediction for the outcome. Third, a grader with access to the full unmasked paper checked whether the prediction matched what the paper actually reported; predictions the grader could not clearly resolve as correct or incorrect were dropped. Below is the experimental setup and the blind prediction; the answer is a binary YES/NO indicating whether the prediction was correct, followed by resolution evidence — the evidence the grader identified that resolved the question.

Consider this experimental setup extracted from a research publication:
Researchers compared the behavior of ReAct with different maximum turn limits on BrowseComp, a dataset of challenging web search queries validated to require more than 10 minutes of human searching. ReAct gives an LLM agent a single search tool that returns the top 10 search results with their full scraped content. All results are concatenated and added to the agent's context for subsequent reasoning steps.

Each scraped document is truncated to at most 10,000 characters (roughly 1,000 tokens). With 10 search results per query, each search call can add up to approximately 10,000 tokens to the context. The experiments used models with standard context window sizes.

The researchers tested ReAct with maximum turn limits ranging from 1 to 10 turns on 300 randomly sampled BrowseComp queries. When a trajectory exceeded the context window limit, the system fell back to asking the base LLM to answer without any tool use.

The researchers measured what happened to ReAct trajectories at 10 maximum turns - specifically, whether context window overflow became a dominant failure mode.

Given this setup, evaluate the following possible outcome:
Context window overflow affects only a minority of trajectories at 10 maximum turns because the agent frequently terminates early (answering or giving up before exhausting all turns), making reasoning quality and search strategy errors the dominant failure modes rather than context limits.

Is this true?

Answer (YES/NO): NO